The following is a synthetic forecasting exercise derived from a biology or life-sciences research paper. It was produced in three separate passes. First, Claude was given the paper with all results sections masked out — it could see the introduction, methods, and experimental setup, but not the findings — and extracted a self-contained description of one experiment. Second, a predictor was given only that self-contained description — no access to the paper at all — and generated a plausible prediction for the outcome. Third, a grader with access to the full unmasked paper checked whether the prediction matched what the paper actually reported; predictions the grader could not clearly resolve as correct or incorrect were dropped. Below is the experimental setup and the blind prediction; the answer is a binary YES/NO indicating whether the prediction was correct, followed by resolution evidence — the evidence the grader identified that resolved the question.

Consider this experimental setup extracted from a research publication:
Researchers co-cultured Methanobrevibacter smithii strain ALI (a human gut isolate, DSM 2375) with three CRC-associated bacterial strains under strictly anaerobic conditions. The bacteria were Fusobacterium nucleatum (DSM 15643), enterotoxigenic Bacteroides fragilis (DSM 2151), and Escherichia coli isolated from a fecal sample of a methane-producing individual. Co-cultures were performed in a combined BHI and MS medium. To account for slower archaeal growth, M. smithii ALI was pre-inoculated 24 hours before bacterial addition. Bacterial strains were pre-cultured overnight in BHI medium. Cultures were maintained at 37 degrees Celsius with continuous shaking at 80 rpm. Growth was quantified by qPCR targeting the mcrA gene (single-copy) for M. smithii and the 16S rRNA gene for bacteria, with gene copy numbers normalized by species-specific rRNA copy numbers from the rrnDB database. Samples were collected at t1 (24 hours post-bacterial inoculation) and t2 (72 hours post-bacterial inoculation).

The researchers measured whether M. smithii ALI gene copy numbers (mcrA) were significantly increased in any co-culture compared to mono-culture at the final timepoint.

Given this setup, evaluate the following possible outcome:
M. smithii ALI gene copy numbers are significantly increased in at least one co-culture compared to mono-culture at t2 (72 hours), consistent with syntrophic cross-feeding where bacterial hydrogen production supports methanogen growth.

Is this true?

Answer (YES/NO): YES